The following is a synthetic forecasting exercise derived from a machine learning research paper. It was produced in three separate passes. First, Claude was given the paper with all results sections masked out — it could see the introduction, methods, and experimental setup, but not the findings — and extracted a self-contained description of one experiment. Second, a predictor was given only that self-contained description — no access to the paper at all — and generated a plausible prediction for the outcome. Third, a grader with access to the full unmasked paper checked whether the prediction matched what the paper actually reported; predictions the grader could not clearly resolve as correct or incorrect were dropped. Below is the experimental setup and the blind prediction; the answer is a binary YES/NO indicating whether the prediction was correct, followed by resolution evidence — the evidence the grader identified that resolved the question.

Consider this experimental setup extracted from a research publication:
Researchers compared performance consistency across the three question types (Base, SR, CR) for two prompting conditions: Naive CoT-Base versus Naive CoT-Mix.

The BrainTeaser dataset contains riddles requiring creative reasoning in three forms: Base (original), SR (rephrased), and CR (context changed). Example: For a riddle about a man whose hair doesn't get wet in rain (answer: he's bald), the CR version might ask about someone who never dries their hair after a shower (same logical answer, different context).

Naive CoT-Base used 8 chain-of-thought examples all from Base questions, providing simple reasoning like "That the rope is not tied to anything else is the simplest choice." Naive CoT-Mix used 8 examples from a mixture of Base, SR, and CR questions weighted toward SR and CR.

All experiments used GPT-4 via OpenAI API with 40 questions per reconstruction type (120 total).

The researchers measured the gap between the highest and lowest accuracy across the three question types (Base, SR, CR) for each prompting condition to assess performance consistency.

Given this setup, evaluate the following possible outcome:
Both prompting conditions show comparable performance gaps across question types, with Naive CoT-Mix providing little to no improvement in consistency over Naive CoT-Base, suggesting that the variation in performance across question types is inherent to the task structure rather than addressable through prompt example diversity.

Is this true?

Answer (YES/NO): NO